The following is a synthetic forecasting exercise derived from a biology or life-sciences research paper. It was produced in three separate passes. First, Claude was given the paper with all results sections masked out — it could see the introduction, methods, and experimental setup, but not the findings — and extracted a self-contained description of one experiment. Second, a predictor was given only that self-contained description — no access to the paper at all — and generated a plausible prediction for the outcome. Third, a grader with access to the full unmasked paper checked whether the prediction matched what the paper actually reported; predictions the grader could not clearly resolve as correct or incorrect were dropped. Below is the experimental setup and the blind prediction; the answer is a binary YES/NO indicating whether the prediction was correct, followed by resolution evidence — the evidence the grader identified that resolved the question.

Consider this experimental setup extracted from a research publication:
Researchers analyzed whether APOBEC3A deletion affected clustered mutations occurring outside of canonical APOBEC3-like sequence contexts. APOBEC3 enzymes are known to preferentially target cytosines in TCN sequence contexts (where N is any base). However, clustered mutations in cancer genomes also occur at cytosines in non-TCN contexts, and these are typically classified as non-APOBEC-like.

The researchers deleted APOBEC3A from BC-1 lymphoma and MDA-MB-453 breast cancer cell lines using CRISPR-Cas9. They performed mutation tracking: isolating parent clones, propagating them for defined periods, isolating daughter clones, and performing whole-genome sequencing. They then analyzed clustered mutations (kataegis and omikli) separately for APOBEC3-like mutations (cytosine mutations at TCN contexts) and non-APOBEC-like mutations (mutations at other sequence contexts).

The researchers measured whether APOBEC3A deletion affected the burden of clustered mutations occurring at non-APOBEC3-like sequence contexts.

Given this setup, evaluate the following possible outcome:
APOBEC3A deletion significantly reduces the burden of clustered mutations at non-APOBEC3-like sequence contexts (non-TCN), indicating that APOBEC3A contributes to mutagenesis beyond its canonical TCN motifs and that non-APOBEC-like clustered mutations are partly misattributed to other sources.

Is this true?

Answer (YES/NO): YES